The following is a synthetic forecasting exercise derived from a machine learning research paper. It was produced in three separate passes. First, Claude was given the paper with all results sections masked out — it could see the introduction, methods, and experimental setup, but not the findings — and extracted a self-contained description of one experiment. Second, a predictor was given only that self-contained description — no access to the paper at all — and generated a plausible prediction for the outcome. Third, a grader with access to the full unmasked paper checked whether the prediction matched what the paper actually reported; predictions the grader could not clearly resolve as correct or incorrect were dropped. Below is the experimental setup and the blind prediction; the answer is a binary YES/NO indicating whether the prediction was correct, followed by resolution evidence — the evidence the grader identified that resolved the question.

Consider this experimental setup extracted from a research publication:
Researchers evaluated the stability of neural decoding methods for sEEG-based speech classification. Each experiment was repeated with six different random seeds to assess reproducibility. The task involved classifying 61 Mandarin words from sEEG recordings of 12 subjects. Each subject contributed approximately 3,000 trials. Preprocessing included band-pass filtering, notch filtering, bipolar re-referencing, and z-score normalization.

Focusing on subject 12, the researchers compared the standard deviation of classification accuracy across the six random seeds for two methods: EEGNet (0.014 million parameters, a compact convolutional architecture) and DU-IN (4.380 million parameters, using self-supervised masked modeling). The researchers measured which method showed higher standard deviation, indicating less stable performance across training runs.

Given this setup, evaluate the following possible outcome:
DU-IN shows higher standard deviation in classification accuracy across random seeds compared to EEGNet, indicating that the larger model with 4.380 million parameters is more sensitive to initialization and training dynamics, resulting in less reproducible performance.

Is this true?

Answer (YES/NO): YES